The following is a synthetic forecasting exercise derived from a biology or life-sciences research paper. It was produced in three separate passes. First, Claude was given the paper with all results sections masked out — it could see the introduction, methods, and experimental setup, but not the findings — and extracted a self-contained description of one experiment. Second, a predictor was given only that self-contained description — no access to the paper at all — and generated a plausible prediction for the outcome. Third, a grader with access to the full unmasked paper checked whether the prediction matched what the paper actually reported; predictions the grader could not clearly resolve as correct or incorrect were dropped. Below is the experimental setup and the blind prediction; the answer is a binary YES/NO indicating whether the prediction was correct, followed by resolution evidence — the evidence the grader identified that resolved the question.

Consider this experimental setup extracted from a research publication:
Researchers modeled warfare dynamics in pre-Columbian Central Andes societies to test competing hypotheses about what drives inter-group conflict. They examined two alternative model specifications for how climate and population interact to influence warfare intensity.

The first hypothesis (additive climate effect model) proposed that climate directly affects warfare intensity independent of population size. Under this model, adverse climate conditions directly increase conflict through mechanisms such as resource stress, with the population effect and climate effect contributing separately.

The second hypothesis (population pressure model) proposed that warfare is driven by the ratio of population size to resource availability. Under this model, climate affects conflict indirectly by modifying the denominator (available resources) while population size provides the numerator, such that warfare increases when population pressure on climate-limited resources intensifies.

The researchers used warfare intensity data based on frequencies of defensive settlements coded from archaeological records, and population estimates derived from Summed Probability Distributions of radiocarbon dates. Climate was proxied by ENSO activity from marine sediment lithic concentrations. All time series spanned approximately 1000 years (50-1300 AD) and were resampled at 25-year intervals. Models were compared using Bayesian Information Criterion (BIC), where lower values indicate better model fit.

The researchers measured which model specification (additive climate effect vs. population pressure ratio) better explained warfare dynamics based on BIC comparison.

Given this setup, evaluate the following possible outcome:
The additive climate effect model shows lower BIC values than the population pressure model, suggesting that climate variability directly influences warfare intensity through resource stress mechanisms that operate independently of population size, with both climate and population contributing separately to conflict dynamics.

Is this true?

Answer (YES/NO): YES